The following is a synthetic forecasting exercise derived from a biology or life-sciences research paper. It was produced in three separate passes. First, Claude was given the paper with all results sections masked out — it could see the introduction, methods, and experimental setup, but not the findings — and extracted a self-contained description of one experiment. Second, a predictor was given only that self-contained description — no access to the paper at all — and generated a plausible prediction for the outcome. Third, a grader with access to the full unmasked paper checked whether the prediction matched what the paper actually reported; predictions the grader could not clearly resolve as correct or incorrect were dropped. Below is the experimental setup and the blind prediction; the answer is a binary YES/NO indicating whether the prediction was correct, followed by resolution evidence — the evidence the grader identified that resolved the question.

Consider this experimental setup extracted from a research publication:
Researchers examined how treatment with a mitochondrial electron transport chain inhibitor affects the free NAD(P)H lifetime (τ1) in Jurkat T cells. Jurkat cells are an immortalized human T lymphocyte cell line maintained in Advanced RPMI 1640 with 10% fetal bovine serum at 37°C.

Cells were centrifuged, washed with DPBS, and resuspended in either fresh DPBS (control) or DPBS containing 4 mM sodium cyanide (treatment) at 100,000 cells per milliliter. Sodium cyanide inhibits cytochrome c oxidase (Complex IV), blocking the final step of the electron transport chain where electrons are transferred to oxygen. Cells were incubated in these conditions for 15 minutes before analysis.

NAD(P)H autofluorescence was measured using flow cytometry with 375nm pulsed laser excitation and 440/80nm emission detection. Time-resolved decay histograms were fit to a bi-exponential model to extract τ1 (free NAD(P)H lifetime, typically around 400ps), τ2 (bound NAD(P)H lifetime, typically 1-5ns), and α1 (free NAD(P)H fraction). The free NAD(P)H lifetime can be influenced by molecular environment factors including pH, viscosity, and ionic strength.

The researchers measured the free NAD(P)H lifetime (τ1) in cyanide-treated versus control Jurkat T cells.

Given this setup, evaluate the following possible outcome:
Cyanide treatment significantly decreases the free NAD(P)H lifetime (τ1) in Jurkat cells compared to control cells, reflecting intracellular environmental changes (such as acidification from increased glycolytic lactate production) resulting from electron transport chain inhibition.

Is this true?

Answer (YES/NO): YES